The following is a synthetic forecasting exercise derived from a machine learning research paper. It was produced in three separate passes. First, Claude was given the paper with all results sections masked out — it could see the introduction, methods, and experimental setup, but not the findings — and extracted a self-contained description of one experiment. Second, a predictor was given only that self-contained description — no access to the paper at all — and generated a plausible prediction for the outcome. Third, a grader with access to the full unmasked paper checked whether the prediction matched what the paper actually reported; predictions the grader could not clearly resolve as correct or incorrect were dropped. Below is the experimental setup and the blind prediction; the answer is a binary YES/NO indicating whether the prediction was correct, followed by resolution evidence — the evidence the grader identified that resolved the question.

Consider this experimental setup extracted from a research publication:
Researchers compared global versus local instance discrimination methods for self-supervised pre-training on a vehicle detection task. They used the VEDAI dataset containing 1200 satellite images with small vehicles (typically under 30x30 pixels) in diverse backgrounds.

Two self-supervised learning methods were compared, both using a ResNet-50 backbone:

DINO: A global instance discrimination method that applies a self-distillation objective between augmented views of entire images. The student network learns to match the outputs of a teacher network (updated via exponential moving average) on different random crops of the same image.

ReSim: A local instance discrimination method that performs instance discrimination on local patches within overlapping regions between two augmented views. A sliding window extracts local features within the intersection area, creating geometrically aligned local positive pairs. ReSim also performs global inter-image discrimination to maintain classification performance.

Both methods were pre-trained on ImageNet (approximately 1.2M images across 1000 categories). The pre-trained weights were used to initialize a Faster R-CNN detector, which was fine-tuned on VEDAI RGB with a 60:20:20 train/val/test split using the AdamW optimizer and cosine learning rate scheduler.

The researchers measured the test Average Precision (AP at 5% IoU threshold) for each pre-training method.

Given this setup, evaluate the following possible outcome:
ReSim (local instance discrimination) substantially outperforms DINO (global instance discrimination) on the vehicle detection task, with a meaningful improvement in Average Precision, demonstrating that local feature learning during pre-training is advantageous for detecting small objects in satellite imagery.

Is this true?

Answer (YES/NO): YES